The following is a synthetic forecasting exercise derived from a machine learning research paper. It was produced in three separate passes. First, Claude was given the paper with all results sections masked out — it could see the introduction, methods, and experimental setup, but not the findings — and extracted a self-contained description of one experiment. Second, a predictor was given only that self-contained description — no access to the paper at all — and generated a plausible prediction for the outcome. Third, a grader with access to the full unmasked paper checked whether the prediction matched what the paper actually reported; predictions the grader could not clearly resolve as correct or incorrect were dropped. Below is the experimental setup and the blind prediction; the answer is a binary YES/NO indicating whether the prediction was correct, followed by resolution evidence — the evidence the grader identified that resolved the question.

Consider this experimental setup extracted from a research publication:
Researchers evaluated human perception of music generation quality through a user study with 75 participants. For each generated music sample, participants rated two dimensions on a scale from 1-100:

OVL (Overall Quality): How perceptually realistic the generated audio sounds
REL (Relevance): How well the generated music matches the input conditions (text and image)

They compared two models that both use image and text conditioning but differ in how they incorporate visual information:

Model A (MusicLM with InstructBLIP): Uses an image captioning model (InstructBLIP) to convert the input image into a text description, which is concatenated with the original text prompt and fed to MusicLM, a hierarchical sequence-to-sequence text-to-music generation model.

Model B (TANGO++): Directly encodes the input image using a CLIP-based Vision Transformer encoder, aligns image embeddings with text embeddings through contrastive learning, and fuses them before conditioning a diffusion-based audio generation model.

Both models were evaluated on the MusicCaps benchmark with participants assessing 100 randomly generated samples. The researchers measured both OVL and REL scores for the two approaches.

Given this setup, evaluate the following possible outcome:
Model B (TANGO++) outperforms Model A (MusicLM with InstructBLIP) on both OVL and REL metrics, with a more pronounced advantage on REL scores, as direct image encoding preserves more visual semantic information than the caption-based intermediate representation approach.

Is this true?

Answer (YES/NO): NO